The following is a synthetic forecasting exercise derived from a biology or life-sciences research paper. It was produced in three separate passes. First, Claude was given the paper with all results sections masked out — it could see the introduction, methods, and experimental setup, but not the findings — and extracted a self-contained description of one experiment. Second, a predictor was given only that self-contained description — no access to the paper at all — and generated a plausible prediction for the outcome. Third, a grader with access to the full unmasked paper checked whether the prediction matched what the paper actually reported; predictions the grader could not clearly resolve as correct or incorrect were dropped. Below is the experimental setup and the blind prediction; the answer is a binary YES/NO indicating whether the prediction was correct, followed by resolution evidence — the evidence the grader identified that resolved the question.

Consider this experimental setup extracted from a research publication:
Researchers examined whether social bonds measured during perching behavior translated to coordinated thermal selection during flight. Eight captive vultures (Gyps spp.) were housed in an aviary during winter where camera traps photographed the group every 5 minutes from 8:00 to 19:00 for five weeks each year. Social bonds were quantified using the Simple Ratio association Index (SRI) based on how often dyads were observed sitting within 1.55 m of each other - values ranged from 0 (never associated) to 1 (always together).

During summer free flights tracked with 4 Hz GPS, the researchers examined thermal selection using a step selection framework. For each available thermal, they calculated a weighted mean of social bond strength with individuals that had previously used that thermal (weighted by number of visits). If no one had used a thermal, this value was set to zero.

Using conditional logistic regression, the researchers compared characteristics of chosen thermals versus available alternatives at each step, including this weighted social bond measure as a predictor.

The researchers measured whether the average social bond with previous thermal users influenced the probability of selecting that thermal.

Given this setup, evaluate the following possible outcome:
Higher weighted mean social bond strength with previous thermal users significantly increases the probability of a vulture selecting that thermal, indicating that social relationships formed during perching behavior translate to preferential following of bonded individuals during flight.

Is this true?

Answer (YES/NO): NO